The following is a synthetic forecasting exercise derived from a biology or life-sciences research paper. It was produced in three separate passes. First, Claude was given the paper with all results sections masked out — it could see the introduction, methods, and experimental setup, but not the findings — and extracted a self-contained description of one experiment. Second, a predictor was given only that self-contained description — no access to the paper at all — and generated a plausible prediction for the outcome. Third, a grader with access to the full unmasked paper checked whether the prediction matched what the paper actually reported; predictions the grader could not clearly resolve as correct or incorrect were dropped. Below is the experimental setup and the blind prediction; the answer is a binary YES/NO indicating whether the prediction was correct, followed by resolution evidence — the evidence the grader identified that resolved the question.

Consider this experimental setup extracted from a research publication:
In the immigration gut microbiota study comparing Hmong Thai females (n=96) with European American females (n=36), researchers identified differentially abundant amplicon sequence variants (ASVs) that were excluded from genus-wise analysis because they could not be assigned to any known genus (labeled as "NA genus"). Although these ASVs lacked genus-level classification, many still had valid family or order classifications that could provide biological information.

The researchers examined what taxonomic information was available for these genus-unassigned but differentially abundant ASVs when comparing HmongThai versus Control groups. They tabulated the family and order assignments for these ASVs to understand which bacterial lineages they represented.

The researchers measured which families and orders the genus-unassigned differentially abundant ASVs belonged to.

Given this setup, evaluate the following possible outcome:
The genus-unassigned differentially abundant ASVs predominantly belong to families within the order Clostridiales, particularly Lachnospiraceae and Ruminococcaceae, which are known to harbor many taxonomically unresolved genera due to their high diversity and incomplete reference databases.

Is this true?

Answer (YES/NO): NO